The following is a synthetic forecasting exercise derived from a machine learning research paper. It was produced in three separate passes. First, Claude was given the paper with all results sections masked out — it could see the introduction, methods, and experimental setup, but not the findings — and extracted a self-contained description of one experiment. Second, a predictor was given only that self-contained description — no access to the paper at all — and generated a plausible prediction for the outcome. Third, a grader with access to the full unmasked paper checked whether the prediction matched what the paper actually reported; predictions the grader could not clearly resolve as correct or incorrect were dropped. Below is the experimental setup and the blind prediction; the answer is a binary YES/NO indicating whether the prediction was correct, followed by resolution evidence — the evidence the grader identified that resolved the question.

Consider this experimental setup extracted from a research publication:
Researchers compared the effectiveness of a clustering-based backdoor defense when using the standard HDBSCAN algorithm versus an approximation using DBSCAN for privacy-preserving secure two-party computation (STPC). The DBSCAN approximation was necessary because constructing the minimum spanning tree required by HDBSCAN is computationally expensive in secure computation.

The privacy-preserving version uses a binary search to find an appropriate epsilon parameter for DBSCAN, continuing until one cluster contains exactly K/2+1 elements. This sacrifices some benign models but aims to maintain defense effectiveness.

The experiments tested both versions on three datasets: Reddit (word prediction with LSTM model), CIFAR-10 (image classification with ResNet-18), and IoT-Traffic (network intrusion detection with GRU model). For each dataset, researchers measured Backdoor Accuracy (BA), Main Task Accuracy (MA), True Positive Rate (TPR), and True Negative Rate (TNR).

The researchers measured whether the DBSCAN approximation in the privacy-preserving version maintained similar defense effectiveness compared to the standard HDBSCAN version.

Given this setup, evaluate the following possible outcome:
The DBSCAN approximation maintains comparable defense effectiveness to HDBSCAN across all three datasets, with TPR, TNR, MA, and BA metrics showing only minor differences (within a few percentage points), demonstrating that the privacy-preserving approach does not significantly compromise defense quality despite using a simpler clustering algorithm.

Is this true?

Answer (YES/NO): NO